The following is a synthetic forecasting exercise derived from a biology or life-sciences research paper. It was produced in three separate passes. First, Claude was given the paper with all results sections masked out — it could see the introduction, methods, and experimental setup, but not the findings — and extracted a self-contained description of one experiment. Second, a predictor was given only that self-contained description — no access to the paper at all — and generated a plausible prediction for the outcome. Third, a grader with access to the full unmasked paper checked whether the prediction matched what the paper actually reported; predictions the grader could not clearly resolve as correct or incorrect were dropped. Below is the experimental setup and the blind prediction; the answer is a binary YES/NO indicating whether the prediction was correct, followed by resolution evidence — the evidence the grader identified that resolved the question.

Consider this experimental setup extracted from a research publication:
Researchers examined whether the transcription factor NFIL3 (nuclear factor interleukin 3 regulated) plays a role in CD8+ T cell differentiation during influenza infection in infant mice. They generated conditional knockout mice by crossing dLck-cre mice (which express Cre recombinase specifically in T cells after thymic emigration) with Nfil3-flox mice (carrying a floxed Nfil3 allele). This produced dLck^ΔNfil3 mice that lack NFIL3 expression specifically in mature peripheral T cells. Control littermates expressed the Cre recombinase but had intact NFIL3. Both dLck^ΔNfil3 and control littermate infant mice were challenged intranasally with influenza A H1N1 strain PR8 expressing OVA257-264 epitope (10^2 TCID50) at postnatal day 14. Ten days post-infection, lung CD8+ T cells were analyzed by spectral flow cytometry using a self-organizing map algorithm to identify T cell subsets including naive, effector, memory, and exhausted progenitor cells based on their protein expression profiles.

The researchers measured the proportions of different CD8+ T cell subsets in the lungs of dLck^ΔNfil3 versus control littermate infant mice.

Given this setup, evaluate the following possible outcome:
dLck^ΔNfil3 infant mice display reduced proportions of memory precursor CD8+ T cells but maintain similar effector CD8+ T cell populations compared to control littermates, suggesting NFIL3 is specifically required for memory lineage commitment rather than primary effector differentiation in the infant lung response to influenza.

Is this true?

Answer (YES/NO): NO